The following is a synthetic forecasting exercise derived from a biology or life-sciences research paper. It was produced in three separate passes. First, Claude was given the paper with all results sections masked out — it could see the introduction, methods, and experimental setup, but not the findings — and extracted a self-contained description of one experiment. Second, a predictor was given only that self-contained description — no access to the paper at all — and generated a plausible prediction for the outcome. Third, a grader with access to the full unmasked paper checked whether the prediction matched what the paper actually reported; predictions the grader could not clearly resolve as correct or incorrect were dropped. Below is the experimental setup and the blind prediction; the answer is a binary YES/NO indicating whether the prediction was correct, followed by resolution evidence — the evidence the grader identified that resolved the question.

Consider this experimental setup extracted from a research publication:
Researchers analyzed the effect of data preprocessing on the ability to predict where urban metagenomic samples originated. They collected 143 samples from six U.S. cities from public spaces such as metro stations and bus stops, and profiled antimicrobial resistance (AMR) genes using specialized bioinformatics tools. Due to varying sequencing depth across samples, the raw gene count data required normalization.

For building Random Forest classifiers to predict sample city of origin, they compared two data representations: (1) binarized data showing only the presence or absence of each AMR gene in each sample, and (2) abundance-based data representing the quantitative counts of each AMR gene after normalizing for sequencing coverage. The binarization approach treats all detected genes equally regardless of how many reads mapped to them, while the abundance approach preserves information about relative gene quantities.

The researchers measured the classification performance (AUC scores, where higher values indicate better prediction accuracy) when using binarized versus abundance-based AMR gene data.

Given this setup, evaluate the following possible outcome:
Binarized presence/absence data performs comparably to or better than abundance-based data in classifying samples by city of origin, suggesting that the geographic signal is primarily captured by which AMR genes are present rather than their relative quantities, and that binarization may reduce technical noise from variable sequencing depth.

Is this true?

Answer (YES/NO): YES